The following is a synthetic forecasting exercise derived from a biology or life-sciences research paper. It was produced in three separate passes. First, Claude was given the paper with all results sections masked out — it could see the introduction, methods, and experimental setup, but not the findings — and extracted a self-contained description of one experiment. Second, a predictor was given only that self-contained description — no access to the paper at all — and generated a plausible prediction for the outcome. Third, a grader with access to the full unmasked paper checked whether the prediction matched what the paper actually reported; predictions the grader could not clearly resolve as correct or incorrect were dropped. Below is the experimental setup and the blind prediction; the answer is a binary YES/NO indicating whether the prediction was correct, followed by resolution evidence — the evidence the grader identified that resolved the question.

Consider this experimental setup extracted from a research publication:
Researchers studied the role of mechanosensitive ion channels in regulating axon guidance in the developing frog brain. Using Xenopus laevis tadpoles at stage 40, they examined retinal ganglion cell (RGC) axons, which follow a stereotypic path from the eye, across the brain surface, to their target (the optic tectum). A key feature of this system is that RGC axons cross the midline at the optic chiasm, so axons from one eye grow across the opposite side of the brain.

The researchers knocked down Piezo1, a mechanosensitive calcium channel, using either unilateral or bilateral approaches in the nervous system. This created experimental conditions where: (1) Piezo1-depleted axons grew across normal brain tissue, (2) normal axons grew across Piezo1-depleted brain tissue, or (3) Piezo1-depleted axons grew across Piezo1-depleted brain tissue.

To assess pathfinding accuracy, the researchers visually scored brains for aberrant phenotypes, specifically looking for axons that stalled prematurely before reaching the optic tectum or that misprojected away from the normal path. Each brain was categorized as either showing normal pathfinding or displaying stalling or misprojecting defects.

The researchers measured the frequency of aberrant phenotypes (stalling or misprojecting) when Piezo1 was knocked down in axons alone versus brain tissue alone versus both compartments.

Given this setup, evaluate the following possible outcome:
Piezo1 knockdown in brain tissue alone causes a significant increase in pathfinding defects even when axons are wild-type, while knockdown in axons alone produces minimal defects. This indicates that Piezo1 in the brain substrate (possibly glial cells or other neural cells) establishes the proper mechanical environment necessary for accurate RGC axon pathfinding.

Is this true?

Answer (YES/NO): NO